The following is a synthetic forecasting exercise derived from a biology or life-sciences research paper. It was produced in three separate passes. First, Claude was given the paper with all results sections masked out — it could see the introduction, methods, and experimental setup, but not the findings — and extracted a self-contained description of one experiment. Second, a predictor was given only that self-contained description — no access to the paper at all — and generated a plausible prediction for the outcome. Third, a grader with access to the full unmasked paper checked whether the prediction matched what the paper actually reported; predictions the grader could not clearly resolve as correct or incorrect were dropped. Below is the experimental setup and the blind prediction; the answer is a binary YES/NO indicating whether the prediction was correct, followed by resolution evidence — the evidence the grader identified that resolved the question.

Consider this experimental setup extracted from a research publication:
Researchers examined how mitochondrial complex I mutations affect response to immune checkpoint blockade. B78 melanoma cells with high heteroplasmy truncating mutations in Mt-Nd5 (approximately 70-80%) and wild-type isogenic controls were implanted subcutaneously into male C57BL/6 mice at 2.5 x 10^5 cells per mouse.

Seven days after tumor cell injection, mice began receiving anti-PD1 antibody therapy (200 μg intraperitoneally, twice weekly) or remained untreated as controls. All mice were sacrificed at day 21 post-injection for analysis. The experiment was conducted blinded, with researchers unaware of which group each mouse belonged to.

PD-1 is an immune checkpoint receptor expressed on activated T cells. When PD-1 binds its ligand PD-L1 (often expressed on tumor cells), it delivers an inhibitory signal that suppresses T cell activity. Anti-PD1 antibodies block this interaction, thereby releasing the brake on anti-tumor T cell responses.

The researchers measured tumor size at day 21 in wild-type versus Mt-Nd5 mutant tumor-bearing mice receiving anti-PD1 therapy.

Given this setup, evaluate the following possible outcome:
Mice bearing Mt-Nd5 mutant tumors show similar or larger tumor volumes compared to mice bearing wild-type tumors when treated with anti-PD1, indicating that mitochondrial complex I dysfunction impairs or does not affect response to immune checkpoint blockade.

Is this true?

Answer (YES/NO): NO